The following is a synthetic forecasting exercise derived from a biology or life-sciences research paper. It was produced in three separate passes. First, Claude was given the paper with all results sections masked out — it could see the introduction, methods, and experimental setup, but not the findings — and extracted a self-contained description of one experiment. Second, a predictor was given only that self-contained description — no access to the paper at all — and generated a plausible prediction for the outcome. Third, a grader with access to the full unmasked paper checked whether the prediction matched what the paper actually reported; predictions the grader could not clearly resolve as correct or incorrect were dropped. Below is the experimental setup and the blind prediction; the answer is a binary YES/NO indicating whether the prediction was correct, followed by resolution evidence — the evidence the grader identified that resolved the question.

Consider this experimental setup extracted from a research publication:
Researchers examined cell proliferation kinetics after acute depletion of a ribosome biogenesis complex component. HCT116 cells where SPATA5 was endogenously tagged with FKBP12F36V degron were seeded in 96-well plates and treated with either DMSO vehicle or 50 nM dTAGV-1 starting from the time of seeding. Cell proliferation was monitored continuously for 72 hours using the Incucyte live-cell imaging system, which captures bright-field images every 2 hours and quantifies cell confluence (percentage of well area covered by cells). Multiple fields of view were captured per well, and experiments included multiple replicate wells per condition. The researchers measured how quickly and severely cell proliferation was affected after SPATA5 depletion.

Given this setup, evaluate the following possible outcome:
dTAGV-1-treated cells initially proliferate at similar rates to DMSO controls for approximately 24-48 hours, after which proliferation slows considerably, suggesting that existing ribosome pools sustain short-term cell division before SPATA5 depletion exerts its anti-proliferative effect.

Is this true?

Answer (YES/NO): YES